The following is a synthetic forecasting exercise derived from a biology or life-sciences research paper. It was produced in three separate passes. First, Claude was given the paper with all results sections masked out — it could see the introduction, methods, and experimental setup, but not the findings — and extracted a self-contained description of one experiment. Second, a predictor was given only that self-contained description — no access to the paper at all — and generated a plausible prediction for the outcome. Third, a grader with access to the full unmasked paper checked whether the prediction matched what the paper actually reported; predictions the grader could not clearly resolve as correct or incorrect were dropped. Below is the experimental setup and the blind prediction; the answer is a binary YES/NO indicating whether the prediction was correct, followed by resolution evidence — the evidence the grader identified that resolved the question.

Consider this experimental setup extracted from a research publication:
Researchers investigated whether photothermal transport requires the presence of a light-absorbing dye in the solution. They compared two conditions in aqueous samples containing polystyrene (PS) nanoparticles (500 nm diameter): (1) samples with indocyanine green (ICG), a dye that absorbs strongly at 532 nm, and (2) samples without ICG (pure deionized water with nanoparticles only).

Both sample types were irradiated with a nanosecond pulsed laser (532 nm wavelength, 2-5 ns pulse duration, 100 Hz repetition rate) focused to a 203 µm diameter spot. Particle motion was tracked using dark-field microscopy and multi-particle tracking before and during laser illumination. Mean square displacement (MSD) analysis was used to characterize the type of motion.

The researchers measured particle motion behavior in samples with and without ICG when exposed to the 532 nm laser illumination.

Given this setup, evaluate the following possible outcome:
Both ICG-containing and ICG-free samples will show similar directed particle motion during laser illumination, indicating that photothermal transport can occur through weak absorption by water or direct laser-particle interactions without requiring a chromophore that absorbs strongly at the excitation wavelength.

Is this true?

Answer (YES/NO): NO